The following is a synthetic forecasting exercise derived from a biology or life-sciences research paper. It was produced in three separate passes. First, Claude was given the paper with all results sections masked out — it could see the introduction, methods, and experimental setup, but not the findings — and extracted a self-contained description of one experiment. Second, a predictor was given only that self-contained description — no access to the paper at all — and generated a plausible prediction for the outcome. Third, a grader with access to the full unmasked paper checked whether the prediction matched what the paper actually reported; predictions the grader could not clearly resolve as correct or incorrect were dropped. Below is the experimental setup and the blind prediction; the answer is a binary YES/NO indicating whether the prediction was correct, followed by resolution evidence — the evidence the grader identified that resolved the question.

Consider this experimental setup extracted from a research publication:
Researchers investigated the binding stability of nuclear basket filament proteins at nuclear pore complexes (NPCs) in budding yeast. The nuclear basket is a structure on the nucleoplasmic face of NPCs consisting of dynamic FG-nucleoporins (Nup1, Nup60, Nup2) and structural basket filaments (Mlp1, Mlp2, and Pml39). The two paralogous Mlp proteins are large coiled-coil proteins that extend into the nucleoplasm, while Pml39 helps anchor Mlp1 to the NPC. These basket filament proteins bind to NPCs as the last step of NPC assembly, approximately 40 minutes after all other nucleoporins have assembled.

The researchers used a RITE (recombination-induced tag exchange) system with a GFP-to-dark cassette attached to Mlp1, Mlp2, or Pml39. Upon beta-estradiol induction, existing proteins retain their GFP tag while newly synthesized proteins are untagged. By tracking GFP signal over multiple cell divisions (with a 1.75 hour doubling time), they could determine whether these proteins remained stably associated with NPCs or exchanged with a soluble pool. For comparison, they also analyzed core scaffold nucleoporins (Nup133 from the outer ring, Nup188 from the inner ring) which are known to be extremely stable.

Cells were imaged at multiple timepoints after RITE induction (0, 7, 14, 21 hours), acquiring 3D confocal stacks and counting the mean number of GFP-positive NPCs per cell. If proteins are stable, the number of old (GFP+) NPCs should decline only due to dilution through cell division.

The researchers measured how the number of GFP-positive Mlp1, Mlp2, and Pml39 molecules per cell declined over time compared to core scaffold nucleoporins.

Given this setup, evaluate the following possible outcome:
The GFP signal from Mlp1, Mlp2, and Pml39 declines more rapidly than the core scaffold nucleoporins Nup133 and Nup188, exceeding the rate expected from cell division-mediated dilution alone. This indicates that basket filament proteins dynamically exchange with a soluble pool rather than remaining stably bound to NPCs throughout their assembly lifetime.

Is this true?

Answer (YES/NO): NO